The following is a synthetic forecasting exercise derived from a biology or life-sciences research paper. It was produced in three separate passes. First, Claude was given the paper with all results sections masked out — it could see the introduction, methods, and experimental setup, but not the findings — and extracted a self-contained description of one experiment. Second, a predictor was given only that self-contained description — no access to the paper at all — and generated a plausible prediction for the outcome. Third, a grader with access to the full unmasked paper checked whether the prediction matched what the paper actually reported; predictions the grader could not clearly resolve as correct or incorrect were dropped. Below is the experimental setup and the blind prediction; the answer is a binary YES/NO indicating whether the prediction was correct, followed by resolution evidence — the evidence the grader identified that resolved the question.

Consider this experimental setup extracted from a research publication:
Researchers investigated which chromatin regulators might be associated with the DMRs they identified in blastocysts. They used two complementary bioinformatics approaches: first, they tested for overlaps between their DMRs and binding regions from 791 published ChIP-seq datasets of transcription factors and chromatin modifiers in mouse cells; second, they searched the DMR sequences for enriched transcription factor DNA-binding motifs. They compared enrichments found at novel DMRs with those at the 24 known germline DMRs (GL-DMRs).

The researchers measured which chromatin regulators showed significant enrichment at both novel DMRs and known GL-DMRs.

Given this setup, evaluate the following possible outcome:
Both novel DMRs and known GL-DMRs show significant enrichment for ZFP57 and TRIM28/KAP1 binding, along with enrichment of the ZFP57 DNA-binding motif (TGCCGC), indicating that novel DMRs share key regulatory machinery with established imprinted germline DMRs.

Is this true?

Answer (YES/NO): NO